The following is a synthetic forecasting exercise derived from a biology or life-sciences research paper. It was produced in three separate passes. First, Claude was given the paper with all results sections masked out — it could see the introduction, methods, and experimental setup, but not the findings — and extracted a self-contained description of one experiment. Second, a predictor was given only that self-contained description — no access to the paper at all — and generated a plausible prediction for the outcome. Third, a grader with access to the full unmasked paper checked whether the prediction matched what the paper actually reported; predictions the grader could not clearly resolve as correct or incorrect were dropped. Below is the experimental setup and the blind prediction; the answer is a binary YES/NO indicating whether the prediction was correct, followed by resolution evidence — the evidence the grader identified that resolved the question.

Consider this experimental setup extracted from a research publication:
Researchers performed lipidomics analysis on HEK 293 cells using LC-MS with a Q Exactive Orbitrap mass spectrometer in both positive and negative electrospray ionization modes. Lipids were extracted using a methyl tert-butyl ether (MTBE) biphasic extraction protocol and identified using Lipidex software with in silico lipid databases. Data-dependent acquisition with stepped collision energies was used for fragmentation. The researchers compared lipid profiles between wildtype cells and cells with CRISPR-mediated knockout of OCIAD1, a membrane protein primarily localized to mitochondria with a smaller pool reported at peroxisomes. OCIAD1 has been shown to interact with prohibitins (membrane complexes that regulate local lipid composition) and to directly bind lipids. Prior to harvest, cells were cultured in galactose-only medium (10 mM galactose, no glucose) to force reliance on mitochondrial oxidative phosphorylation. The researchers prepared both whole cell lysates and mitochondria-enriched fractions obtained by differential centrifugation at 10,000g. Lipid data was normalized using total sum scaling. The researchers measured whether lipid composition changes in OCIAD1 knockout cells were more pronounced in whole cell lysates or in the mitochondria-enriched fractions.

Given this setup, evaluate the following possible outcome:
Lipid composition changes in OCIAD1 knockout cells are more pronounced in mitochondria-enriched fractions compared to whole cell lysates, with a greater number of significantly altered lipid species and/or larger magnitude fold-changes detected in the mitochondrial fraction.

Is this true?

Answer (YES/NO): NO